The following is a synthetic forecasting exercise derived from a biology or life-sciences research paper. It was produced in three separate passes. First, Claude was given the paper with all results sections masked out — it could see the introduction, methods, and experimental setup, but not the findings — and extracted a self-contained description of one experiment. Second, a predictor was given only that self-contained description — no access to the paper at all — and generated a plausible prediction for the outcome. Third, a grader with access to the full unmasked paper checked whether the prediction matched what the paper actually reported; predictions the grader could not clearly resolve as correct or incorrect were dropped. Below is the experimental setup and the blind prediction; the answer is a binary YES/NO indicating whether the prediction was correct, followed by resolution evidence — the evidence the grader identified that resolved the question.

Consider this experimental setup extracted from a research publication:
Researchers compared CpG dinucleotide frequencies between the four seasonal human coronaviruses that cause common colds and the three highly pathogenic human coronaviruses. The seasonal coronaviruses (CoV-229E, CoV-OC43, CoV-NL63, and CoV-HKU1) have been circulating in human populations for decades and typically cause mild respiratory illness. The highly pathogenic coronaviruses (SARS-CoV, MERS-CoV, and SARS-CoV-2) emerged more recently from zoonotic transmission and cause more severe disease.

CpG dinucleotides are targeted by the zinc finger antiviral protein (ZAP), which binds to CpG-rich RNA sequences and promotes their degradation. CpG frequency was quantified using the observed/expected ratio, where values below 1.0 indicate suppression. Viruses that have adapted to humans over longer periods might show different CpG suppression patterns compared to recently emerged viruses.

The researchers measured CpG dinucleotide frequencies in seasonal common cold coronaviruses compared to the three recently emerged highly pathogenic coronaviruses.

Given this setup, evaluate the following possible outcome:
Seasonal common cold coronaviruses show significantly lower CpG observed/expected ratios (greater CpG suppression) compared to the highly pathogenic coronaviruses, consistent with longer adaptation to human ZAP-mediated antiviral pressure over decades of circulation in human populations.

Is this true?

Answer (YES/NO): NO